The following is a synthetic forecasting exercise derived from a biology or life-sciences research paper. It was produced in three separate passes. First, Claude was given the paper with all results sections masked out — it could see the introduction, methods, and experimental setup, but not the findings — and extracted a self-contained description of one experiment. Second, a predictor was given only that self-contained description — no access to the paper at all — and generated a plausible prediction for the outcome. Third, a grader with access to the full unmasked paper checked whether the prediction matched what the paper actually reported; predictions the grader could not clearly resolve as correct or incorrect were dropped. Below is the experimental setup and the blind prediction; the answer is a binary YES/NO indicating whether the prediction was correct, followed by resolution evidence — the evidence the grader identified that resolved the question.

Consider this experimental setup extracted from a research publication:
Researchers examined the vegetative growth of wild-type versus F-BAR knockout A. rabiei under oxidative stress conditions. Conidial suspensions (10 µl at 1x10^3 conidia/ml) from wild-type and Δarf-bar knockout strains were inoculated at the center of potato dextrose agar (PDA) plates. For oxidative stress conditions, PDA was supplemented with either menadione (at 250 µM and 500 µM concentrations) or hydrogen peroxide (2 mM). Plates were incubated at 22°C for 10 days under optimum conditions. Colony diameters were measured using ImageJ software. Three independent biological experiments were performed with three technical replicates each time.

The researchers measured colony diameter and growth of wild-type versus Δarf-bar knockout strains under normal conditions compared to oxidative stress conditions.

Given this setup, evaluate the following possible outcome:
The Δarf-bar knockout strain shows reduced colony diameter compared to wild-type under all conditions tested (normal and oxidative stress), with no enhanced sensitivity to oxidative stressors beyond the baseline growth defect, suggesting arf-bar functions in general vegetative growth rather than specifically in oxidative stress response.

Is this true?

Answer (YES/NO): NO